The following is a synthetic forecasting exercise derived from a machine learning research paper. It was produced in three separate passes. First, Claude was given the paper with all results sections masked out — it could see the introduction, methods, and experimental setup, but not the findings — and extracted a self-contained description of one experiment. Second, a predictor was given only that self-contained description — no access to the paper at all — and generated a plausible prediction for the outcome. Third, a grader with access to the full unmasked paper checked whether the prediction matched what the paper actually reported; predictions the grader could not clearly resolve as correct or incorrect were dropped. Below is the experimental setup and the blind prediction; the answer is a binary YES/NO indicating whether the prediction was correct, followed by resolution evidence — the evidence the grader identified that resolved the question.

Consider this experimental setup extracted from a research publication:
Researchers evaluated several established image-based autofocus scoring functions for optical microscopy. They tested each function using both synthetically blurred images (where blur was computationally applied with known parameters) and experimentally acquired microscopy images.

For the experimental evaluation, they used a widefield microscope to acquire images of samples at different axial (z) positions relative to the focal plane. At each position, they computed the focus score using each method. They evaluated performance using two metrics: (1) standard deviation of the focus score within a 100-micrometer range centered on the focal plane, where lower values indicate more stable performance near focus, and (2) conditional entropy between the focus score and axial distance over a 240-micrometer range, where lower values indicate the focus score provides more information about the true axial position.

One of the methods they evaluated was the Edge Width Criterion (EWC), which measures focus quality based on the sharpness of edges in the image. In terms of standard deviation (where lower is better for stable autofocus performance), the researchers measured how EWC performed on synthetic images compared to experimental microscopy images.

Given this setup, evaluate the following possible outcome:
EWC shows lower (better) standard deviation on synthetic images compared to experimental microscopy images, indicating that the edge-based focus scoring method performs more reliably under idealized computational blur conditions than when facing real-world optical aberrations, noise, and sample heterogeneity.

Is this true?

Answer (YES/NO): YES